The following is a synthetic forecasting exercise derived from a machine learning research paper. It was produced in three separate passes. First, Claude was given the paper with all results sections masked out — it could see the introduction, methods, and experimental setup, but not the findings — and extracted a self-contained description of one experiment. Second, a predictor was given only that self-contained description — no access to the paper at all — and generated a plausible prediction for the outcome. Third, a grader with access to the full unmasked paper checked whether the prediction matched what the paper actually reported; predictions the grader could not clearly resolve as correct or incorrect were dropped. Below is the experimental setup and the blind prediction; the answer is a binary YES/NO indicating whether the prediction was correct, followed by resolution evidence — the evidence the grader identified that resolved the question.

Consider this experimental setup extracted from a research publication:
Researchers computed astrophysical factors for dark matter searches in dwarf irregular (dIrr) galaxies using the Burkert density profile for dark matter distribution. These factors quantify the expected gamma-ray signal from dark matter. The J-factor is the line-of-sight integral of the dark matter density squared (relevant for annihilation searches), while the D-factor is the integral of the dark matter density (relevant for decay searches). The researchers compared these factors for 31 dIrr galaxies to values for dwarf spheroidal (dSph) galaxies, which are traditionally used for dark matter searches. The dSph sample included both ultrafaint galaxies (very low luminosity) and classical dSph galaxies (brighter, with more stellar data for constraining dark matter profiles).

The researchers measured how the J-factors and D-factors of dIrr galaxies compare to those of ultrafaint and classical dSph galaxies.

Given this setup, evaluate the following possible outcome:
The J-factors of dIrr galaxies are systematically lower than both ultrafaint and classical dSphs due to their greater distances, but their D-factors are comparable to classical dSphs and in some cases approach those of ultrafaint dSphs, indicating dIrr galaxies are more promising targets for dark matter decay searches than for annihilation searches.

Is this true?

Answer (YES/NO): NO